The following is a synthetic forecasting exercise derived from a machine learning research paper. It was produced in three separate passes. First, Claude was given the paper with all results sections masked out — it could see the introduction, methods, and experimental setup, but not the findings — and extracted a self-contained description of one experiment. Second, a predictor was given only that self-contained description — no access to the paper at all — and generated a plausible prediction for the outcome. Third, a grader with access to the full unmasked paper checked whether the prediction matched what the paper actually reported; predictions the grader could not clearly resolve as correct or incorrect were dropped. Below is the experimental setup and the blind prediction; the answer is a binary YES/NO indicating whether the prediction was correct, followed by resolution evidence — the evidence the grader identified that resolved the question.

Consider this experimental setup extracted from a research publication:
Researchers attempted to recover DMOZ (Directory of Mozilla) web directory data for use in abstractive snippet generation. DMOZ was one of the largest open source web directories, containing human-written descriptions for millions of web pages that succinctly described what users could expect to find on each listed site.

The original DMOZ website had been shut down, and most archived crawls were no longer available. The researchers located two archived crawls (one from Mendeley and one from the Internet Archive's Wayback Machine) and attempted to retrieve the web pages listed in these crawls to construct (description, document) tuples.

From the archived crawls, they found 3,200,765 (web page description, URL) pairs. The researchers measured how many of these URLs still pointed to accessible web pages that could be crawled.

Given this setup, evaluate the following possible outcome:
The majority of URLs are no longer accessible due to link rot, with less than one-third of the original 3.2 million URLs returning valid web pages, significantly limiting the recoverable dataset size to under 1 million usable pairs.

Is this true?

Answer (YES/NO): YES